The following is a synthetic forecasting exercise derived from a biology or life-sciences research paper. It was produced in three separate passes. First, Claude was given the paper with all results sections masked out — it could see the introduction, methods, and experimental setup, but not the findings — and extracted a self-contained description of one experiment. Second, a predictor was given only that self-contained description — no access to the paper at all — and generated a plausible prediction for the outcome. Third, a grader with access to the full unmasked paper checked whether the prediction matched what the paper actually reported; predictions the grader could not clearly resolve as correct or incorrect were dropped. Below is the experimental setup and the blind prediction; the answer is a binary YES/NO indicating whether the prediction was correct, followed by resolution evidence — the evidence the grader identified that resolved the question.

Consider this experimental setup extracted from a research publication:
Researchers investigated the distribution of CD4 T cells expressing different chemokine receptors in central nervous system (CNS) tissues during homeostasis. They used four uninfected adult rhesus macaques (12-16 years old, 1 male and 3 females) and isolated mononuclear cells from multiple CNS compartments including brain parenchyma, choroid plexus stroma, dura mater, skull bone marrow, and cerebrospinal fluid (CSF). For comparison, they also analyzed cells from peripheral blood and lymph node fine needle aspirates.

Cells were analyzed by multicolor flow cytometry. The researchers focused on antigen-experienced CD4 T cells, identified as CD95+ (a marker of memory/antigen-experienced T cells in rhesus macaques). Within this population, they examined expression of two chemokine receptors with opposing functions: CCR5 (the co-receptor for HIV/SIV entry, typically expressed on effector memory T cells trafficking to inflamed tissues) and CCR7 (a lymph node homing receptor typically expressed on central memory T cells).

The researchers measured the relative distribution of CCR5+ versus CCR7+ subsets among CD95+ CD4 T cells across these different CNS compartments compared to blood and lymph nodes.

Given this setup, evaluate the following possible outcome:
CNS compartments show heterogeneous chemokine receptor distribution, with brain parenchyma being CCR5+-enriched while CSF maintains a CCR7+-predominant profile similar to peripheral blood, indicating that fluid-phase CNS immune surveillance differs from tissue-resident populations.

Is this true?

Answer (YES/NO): NO